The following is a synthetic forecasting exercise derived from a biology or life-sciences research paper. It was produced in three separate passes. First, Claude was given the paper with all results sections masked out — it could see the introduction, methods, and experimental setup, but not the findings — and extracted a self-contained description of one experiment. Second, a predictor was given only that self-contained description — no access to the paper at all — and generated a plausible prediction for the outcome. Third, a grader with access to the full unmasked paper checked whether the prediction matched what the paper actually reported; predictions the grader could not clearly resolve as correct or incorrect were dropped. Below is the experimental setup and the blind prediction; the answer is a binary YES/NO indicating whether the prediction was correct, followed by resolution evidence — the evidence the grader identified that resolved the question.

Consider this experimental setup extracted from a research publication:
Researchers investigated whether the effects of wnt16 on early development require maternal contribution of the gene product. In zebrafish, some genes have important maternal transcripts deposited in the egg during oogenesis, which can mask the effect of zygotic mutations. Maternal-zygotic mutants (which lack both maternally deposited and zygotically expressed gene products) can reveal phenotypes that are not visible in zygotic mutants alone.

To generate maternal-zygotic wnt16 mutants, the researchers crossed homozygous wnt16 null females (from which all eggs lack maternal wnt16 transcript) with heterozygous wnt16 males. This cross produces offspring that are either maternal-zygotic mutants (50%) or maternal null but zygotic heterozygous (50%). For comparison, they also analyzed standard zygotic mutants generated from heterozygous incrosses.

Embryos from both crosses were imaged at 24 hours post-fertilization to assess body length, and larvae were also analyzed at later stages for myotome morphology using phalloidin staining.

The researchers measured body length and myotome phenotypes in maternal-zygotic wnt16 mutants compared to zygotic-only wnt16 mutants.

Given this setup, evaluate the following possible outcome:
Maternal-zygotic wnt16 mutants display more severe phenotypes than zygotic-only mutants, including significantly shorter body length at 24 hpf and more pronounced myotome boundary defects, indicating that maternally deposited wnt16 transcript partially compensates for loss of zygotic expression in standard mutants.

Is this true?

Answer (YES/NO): NO